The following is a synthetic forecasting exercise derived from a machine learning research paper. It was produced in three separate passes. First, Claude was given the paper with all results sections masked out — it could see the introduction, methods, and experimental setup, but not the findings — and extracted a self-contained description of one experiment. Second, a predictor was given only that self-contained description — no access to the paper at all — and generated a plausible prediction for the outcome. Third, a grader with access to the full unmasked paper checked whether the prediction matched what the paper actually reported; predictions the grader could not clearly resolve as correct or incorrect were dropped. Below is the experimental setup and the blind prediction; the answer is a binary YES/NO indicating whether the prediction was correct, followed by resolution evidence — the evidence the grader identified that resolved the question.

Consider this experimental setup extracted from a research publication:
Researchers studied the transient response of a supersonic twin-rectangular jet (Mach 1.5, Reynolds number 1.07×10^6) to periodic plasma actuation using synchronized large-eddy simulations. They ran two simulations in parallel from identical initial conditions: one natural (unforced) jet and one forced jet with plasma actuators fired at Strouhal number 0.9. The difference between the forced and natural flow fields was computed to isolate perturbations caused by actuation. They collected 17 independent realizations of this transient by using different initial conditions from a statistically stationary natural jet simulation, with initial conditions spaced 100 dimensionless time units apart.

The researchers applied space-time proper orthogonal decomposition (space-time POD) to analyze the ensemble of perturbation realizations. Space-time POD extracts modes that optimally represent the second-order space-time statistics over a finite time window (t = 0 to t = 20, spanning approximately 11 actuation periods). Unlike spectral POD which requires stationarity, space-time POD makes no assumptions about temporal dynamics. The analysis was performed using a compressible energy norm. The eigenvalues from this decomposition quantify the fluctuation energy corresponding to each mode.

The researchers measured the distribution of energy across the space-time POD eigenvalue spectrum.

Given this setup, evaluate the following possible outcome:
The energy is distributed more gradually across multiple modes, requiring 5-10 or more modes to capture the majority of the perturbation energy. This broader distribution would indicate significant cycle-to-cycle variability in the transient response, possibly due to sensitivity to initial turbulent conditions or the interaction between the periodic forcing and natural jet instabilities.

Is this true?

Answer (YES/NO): NO